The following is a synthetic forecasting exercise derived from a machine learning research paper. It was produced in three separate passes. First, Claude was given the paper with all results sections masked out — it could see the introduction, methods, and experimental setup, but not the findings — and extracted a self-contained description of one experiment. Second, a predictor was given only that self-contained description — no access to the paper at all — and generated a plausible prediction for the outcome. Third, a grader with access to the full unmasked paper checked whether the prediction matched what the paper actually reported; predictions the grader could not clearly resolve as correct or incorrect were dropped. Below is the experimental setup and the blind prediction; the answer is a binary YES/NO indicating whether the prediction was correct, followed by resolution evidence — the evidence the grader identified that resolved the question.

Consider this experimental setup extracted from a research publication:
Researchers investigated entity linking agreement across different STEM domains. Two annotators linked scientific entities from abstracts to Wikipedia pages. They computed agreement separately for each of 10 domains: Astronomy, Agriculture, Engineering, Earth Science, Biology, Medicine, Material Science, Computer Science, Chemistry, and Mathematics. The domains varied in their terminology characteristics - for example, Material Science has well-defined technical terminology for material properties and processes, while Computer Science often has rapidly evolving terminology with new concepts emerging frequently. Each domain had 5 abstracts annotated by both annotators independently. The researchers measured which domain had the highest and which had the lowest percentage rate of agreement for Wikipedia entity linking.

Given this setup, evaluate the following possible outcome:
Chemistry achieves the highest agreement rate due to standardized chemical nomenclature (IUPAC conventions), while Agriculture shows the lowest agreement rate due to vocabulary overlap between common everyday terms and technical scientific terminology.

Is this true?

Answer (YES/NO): NO